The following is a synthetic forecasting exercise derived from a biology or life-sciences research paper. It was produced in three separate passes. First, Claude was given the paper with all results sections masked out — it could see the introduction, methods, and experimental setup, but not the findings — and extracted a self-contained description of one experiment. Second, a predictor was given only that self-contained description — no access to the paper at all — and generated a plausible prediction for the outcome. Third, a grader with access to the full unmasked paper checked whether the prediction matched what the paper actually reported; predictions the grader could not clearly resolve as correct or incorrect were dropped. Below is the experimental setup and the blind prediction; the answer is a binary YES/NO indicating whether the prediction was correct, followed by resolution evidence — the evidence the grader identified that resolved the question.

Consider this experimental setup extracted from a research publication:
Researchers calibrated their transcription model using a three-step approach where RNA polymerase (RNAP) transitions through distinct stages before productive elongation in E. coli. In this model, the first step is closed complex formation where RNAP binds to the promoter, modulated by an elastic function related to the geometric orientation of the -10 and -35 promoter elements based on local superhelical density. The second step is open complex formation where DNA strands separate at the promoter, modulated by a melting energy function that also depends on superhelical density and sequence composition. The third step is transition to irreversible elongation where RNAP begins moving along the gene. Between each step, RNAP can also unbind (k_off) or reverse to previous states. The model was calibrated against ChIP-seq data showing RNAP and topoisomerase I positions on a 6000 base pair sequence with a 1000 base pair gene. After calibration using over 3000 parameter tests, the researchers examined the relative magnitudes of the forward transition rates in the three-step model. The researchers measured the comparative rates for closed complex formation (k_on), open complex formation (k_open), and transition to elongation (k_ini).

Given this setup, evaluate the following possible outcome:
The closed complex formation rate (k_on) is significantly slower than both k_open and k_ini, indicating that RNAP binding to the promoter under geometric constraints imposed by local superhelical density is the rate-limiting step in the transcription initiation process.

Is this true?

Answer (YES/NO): NO